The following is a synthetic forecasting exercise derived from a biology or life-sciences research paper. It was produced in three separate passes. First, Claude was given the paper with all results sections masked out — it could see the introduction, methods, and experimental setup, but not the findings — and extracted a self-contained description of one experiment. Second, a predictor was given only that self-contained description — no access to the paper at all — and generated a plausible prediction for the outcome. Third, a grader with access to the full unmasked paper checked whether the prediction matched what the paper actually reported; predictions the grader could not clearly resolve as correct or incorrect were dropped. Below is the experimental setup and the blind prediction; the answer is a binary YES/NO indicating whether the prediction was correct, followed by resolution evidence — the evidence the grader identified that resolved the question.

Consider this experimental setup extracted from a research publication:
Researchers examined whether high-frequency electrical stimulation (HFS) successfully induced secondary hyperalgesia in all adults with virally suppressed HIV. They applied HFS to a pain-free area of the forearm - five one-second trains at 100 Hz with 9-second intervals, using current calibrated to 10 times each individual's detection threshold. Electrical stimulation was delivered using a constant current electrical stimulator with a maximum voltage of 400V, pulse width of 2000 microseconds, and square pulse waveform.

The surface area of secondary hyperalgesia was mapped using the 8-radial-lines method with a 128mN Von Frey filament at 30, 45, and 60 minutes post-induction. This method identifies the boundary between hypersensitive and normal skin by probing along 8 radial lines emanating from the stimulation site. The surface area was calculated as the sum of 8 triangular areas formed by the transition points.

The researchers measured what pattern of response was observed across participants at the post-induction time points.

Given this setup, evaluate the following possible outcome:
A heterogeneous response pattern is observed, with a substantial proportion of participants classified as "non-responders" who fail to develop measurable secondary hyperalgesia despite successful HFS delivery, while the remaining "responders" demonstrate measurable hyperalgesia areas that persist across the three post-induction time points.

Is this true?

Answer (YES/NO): NO